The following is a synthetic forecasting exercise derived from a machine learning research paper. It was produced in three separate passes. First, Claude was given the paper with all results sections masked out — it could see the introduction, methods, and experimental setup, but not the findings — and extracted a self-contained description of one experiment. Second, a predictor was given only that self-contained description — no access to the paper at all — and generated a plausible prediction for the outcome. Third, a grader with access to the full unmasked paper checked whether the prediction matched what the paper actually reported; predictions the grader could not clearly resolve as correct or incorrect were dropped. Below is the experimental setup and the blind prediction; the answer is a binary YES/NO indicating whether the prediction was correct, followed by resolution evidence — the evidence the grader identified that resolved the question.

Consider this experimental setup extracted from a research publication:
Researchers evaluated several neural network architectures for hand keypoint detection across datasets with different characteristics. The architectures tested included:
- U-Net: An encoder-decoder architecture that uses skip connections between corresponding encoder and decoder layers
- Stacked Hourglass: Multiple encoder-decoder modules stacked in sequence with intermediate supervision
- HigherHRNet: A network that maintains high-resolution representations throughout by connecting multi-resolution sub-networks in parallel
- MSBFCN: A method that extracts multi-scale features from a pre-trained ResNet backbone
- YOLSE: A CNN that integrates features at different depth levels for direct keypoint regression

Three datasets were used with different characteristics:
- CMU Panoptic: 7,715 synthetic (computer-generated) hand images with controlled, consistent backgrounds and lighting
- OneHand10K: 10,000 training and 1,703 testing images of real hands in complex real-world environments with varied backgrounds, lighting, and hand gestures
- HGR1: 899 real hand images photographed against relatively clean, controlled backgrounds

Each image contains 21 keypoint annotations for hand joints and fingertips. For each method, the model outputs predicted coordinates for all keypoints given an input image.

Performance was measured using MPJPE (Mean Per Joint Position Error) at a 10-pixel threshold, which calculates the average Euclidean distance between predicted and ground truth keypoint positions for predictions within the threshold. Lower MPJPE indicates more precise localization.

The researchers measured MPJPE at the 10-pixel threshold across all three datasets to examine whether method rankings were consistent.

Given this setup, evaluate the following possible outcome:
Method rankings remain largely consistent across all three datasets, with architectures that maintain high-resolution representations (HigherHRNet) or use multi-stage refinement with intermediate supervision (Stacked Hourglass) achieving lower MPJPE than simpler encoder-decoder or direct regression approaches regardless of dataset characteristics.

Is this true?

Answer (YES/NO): NO